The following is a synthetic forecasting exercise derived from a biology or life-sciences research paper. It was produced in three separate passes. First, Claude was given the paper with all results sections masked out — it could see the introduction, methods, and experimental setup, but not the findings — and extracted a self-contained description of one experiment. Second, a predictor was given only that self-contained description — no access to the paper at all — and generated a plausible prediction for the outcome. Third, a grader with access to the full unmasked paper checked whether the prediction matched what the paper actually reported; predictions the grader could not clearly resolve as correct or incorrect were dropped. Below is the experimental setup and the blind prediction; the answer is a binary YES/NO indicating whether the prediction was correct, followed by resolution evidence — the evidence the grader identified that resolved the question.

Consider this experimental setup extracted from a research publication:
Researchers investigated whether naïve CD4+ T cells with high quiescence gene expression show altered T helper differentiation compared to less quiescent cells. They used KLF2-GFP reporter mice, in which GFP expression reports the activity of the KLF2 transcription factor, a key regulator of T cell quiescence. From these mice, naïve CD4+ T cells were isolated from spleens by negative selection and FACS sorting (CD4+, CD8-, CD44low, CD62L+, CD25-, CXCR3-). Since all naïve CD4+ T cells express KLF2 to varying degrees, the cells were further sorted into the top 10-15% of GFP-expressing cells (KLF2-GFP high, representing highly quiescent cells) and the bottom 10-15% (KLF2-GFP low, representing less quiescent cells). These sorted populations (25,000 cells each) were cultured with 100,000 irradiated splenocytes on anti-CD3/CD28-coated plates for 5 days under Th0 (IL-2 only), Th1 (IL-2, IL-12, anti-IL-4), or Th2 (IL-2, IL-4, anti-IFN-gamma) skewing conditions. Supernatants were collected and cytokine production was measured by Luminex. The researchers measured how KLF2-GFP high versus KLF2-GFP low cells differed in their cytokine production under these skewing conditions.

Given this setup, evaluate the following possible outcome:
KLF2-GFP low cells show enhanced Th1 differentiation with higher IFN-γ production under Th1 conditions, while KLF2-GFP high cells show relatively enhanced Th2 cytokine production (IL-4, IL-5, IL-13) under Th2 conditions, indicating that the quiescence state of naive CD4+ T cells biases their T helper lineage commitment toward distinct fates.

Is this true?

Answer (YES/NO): NO